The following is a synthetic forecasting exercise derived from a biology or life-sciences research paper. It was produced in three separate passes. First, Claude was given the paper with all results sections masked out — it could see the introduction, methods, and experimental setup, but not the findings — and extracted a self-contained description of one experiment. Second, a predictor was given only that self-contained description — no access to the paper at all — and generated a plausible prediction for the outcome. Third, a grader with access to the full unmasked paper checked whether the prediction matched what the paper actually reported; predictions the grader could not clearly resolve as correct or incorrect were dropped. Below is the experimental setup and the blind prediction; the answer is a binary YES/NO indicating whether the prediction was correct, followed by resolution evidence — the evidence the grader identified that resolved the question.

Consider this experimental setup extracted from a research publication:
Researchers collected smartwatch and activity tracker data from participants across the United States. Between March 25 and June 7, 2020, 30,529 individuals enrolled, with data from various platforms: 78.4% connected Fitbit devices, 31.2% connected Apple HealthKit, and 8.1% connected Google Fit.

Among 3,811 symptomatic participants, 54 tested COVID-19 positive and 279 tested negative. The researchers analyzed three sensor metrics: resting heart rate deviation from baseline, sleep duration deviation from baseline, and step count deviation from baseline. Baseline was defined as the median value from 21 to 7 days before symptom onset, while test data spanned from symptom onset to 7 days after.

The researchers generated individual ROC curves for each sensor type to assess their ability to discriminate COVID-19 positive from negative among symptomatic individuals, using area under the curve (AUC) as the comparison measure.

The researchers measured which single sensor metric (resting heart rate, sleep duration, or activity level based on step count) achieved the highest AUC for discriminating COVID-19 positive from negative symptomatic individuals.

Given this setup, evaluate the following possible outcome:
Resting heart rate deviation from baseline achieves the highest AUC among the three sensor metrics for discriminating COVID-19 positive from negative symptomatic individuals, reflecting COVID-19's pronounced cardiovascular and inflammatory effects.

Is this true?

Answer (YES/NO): NO